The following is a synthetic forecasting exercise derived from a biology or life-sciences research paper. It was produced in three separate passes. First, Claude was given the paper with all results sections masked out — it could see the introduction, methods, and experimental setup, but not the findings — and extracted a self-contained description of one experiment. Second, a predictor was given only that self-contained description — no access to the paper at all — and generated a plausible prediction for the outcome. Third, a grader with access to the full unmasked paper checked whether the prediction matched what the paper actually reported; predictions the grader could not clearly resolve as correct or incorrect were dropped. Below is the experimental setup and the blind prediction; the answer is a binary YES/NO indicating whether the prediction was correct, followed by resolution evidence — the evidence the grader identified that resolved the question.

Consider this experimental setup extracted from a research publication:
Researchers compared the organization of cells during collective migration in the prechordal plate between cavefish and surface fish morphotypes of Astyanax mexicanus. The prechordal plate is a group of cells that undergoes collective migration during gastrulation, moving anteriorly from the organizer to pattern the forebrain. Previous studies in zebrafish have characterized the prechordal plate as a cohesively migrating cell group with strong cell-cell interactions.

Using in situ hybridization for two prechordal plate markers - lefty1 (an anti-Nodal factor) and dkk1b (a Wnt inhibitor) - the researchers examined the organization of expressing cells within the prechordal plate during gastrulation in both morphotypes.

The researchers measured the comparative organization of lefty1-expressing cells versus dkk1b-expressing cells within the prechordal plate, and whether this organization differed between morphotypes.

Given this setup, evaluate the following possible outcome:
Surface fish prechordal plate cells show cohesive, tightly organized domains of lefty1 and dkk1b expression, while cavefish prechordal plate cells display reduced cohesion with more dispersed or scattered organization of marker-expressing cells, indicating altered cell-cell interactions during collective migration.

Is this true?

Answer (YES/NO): YES